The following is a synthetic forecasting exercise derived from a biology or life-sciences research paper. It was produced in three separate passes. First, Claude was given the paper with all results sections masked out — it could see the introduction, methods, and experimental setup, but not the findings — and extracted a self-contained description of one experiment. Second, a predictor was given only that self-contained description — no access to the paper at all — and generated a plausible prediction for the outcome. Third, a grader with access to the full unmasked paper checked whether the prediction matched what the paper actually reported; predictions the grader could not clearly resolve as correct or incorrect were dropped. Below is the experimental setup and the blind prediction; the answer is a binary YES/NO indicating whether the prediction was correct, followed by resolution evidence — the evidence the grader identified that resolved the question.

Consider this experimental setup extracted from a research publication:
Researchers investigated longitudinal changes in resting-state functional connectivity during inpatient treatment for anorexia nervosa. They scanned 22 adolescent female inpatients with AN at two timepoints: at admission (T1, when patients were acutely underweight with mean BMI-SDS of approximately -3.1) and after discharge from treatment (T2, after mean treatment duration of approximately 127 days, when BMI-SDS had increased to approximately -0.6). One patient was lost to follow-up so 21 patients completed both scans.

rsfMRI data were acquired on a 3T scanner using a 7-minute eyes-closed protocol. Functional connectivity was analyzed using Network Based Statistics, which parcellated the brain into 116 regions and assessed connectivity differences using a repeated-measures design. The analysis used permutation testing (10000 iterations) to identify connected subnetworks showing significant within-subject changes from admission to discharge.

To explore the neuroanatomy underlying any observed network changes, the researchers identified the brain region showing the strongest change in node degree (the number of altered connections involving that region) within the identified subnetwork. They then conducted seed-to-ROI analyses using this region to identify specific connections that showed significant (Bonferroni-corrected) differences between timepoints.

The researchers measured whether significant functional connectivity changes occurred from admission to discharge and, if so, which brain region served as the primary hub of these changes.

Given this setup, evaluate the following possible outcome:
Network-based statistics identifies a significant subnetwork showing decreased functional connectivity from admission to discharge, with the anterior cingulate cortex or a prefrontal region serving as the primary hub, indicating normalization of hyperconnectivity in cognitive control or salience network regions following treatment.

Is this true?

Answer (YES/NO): NO